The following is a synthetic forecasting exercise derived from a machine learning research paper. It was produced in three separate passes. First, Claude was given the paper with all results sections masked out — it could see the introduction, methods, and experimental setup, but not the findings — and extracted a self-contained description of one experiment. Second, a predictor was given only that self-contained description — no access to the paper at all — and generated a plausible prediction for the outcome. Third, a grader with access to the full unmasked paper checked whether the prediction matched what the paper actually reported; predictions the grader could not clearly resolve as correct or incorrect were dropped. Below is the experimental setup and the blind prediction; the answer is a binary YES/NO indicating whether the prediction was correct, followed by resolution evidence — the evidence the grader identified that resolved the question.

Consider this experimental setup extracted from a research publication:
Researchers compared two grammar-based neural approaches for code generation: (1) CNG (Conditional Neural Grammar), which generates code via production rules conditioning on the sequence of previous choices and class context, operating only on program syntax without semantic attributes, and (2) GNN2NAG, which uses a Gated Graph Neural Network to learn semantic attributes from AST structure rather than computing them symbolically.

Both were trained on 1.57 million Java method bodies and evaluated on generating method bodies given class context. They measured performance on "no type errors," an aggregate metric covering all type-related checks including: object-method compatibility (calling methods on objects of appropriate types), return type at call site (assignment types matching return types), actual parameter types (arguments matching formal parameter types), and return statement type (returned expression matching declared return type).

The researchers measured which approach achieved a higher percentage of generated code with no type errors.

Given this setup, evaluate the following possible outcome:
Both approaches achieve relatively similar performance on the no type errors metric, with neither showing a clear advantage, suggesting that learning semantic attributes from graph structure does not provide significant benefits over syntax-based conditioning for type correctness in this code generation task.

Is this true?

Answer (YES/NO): YES